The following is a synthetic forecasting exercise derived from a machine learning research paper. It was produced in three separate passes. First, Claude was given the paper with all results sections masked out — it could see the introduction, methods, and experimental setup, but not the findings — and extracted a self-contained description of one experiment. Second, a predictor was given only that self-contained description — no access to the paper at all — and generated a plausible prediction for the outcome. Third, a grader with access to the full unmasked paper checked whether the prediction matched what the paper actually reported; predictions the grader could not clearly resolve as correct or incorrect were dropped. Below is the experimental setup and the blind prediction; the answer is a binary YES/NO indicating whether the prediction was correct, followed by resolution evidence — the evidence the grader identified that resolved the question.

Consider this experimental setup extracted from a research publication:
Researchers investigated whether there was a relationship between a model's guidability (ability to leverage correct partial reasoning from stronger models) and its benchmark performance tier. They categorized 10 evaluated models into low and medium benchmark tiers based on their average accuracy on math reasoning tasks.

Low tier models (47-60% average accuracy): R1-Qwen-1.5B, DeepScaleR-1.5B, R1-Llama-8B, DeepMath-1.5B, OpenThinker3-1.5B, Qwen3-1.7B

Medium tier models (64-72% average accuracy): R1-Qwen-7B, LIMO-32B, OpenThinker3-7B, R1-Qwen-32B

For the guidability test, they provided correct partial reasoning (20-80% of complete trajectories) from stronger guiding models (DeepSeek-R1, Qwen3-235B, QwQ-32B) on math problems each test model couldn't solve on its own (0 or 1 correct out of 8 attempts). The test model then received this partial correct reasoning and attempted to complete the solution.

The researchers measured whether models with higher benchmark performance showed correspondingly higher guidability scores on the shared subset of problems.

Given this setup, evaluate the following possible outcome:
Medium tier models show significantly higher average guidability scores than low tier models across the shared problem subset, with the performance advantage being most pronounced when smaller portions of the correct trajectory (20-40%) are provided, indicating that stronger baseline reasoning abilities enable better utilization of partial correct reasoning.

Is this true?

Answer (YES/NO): NO